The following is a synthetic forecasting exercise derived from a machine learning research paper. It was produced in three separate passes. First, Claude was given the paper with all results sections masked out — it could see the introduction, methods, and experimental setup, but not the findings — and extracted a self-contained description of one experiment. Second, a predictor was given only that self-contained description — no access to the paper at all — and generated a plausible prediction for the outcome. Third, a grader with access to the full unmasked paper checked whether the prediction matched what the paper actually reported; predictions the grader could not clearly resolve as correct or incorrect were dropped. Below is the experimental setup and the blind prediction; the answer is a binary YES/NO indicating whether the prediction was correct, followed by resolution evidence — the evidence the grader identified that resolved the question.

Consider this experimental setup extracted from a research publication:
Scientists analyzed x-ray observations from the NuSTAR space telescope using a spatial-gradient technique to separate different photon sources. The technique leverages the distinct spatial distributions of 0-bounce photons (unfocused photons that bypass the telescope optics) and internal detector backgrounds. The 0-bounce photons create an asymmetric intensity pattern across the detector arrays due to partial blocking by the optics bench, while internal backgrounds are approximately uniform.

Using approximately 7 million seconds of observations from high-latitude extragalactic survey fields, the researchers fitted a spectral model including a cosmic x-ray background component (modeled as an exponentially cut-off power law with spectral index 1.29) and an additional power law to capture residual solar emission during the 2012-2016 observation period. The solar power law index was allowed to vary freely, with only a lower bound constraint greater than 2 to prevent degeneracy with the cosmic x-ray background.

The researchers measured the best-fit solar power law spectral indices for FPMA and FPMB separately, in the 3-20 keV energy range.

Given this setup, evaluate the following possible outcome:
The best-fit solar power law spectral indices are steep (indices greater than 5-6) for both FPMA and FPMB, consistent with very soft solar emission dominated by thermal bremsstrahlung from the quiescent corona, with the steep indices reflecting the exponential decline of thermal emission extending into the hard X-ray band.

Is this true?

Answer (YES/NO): NO